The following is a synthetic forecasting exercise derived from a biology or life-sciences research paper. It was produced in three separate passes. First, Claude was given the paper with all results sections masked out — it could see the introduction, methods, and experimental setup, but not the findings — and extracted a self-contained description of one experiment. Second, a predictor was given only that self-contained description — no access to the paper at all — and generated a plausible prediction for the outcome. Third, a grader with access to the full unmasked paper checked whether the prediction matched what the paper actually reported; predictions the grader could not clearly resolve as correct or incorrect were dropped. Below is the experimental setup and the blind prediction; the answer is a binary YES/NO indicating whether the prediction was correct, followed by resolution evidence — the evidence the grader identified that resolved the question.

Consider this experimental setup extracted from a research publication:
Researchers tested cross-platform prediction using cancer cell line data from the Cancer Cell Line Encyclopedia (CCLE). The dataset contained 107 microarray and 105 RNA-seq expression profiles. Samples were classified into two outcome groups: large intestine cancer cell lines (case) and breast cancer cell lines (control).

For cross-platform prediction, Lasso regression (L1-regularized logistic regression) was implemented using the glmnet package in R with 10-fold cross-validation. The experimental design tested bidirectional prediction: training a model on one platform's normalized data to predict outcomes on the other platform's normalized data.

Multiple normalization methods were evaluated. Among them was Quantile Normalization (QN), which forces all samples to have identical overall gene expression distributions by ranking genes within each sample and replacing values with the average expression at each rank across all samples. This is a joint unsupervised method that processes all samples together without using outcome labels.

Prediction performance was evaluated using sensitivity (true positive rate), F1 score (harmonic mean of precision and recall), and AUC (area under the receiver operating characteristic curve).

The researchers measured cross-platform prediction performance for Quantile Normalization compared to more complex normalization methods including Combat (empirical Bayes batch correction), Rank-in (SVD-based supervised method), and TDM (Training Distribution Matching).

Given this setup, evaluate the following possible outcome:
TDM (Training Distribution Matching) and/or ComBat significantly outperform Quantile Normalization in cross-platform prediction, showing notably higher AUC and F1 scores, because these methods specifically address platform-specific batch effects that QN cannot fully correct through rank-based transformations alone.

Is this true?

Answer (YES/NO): NO